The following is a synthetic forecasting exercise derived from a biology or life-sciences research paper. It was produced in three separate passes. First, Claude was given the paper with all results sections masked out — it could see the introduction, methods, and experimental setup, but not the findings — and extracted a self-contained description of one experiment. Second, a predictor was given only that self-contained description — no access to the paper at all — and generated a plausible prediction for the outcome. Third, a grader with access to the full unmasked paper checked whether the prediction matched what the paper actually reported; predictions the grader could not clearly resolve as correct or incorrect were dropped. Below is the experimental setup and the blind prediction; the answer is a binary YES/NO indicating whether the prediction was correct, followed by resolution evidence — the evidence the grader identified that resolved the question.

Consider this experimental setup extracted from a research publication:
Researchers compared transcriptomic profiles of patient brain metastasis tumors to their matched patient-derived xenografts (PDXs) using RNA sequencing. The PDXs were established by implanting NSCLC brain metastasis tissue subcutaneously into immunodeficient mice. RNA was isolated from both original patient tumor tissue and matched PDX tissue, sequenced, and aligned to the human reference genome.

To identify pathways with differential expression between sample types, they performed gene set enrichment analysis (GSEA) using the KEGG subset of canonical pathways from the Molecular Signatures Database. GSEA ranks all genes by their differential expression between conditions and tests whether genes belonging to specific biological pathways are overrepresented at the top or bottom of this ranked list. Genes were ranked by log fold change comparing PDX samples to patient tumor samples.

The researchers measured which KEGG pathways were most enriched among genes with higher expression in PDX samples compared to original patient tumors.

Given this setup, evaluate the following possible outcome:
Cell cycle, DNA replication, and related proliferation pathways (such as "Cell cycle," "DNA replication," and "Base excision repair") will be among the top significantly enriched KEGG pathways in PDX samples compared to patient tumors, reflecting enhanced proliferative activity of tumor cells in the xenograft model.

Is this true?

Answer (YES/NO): YES